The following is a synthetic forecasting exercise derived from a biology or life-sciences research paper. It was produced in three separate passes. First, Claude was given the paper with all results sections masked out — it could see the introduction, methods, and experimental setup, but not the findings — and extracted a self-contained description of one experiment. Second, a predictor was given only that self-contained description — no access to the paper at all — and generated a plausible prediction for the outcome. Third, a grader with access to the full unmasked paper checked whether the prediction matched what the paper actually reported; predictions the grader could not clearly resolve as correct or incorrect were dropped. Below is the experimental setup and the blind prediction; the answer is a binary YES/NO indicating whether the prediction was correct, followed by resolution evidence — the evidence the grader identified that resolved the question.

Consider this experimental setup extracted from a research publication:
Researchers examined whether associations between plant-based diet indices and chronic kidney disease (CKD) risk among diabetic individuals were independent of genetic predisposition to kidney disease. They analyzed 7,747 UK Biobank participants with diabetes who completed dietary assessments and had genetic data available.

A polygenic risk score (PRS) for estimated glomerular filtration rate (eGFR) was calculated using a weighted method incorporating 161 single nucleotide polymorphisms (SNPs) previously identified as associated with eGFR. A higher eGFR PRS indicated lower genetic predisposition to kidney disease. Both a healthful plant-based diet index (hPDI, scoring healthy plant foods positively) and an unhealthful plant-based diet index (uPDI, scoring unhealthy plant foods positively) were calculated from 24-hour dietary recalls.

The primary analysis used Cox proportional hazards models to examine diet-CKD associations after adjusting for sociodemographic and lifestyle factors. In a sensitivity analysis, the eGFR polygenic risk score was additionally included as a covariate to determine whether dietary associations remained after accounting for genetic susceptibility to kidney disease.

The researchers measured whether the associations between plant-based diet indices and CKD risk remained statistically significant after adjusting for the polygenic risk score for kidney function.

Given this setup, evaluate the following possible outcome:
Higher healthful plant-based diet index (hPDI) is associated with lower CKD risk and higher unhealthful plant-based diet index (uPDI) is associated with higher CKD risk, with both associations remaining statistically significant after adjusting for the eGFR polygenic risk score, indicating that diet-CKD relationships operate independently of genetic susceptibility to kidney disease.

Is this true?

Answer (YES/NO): YES